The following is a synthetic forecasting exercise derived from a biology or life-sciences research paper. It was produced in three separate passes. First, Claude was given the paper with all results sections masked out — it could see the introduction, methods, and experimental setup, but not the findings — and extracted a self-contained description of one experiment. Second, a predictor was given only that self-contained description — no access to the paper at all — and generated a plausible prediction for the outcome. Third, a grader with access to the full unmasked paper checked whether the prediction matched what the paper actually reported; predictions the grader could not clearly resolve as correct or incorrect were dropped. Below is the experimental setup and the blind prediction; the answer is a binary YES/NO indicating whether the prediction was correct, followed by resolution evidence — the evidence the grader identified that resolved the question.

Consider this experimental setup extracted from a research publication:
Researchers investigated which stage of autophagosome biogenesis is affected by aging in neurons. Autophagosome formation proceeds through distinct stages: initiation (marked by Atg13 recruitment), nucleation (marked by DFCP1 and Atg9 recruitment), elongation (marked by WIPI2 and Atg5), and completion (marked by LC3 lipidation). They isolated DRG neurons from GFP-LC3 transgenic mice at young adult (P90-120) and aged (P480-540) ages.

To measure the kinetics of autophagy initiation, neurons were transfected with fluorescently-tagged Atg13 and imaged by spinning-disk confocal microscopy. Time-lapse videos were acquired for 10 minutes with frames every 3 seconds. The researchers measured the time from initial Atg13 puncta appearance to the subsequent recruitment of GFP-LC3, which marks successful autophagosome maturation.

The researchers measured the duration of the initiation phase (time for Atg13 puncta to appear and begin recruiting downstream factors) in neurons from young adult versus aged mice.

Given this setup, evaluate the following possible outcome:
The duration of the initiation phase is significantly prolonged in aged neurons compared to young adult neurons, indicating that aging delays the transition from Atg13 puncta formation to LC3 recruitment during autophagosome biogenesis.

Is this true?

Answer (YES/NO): NO